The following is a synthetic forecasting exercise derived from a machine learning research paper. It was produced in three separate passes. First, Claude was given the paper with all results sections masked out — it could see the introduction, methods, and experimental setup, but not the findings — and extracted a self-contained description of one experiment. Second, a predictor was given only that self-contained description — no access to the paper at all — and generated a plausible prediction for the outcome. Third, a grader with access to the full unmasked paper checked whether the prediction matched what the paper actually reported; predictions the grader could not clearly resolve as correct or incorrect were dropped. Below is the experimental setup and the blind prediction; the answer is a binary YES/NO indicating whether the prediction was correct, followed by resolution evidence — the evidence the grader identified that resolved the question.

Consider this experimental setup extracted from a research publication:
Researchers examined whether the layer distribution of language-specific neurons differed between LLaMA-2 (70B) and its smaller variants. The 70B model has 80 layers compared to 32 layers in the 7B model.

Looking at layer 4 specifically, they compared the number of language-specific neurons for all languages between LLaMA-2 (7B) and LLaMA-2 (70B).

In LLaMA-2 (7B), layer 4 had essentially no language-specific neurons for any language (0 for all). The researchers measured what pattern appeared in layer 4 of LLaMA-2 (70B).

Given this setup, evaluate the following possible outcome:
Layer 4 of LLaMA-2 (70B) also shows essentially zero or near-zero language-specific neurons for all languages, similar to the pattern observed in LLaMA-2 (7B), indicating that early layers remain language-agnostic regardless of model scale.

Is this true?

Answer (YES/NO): NO